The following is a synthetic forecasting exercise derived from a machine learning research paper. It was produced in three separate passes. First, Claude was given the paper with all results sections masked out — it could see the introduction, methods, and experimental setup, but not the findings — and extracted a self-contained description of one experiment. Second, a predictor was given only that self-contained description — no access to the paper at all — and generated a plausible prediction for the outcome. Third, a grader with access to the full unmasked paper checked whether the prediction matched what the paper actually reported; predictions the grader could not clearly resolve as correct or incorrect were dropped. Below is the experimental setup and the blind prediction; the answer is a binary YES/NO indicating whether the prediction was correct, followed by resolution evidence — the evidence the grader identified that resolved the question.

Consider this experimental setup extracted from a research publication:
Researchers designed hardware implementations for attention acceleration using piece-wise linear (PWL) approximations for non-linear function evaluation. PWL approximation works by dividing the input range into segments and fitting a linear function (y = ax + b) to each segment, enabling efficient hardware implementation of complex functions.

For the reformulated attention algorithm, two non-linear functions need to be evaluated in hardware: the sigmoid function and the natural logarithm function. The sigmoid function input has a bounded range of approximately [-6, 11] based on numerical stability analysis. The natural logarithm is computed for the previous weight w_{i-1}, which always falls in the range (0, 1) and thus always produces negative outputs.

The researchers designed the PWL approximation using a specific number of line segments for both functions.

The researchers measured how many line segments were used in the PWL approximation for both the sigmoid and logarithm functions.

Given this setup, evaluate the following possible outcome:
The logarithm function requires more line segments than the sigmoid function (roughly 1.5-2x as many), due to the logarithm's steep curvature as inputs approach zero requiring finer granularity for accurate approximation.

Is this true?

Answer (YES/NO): NO